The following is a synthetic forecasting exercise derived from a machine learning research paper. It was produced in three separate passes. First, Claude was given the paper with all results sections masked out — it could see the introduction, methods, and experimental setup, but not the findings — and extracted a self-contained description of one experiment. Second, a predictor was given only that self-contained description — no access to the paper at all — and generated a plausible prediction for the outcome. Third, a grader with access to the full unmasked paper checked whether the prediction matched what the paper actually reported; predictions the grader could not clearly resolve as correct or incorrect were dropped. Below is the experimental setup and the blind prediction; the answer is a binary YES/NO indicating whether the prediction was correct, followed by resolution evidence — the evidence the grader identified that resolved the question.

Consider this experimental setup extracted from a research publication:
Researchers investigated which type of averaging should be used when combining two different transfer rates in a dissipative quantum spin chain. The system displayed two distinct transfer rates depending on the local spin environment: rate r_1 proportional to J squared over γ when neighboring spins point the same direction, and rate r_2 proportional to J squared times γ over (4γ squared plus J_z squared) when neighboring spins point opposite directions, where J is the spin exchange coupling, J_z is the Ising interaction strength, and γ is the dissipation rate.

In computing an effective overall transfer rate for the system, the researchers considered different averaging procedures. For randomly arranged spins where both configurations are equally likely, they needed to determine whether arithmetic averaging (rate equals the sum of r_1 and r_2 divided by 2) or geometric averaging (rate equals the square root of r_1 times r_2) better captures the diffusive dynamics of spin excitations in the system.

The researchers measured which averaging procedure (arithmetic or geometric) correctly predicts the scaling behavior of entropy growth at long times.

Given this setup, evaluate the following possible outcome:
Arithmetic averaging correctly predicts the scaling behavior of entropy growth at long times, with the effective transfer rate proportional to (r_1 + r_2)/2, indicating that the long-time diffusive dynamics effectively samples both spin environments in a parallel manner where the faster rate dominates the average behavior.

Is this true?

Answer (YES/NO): NO